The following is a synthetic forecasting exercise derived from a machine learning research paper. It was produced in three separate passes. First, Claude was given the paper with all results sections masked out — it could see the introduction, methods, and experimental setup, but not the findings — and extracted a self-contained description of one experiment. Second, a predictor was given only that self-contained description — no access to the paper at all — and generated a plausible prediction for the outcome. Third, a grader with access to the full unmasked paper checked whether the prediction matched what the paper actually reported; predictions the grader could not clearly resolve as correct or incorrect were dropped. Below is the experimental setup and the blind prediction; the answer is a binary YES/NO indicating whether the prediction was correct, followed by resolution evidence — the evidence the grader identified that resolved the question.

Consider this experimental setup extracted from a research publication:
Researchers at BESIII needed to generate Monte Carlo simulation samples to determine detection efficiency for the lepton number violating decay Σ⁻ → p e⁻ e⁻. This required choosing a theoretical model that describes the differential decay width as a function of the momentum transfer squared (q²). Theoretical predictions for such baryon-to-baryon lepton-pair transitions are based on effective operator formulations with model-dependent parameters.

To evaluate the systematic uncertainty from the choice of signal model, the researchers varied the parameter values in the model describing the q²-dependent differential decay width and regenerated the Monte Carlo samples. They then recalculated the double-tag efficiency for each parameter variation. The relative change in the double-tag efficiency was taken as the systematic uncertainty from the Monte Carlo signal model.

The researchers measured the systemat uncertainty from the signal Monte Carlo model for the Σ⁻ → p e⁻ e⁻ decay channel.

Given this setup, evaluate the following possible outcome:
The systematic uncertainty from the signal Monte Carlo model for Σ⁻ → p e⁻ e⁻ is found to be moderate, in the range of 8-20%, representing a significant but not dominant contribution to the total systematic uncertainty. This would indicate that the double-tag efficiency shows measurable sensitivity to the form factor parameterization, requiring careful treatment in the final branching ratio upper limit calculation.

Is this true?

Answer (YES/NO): NO